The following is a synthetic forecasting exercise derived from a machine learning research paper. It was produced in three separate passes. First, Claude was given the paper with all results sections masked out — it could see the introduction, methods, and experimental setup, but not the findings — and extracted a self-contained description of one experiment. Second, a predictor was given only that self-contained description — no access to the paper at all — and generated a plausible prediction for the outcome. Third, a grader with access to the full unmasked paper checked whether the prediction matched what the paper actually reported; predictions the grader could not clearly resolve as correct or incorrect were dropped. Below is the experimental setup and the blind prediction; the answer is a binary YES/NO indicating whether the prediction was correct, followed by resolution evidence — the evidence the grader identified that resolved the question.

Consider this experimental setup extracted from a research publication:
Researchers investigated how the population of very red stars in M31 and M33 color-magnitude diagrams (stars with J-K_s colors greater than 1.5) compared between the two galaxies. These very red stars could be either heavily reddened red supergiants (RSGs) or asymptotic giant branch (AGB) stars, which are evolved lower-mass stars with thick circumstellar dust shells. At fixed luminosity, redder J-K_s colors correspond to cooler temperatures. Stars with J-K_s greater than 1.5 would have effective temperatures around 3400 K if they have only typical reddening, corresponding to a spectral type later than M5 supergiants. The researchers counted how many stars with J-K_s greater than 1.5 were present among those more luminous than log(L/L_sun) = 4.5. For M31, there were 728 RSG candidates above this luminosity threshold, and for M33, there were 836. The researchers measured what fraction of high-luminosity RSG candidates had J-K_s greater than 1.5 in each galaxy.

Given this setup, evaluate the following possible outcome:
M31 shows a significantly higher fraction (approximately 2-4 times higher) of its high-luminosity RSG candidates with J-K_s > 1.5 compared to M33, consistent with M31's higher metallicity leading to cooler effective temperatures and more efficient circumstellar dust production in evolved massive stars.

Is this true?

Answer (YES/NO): NO